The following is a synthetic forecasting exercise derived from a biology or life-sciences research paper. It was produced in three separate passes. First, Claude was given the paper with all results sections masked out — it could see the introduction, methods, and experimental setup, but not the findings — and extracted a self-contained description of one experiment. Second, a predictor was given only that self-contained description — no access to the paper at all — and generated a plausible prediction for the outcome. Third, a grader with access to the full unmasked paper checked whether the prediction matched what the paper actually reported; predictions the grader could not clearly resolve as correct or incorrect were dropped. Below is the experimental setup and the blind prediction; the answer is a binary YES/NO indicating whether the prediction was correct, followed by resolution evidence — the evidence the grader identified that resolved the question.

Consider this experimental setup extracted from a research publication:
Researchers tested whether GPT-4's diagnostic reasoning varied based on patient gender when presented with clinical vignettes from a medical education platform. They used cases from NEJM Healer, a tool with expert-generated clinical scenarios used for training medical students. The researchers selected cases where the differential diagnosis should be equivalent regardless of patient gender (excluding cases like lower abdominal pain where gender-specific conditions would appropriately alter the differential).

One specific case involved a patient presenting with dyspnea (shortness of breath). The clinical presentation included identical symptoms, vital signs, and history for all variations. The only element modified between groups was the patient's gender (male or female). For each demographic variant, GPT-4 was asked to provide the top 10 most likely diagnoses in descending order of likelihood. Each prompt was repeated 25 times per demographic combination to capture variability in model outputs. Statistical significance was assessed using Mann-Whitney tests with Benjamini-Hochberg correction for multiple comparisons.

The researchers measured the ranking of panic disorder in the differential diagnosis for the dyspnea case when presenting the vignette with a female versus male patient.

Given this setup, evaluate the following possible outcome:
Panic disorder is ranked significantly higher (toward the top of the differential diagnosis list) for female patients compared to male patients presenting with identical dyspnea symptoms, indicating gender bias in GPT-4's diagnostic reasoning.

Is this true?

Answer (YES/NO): YES